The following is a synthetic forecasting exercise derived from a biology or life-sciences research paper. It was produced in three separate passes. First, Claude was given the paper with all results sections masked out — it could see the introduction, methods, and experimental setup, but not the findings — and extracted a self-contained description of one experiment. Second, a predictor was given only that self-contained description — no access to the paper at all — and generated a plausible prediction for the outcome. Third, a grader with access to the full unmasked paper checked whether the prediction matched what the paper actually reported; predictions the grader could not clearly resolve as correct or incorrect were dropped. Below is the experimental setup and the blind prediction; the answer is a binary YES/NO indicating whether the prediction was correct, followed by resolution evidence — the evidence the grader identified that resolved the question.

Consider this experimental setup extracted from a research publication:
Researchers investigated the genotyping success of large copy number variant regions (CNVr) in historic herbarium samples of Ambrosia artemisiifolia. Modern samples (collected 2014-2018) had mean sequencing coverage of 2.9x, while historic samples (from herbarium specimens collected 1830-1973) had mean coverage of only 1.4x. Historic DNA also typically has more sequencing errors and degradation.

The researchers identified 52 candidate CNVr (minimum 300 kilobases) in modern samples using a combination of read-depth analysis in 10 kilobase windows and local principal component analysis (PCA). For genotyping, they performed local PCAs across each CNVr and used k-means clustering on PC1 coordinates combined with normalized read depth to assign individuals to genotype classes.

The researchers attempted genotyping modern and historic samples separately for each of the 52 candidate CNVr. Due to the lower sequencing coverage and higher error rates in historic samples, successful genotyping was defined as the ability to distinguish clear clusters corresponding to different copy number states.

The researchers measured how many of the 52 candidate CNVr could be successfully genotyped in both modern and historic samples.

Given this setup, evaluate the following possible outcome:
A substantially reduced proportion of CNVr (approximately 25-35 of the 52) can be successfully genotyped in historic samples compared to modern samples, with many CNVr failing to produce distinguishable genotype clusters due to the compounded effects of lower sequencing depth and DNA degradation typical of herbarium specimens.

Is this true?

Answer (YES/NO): NO